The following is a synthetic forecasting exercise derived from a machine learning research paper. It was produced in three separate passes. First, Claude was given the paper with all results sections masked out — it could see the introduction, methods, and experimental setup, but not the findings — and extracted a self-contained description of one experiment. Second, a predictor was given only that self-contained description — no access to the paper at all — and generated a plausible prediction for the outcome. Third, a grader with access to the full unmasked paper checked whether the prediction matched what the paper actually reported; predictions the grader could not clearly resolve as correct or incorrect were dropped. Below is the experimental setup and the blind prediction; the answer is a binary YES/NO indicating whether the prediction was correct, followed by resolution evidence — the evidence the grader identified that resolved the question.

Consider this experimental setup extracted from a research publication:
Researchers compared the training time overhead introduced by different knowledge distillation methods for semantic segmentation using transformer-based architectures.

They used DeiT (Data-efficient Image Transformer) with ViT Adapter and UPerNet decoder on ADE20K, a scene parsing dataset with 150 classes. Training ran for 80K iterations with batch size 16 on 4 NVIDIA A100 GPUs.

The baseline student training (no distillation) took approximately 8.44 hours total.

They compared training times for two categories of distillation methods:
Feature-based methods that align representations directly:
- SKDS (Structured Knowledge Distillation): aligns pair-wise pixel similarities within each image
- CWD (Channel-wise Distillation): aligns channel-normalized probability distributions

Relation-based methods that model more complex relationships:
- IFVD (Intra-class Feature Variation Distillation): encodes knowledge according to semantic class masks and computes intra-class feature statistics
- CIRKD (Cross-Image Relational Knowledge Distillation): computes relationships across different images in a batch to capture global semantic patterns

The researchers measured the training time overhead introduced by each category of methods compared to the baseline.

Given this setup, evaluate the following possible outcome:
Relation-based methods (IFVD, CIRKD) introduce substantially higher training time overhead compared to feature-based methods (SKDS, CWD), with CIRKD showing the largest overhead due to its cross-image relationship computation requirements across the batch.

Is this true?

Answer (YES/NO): NO